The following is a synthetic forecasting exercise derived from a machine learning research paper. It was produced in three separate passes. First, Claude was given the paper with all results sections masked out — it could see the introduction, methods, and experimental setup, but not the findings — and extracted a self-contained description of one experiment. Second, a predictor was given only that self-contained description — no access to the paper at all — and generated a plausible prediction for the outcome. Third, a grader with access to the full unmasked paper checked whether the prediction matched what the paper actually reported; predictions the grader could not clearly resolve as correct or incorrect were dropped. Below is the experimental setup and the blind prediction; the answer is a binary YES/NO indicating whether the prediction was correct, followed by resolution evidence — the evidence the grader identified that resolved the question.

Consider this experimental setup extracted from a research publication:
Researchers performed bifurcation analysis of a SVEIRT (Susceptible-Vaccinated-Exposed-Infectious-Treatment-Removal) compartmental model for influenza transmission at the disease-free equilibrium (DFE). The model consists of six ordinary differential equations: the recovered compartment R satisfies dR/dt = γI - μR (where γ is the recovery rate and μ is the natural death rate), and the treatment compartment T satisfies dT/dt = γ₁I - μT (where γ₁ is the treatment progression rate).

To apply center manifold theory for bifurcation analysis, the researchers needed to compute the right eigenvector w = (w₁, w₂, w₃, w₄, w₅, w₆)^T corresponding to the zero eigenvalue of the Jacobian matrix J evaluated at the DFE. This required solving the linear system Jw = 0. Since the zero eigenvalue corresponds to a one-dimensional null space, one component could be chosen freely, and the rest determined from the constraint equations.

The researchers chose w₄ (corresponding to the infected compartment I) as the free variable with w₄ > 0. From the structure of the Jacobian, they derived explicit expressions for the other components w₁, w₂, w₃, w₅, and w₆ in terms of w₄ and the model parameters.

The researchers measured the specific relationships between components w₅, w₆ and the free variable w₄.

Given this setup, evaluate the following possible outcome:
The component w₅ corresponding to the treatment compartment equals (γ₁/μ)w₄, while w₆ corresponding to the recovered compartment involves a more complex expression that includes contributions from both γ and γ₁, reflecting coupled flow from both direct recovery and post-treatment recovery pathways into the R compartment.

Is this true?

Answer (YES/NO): NO